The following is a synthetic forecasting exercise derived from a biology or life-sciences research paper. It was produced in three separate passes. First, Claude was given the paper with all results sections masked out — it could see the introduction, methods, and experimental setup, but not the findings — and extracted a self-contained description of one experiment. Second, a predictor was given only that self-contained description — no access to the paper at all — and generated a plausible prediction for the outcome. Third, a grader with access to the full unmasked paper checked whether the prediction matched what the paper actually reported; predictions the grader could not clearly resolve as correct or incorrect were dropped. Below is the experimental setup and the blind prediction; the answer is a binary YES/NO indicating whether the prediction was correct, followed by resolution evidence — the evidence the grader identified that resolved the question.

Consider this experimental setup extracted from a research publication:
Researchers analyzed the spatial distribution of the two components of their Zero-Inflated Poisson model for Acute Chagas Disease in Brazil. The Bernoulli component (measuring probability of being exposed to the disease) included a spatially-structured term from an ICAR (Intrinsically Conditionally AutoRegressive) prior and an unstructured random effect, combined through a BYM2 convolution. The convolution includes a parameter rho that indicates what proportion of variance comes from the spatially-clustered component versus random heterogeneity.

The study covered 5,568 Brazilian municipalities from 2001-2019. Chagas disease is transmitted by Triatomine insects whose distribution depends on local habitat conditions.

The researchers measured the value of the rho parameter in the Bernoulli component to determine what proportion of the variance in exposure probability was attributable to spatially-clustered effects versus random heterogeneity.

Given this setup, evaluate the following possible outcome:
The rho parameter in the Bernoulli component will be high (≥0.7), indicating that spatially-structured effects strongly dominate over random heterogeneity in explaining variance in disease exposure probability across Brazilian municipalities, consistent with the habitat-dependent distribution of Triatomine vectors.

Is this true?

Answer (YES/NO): YES